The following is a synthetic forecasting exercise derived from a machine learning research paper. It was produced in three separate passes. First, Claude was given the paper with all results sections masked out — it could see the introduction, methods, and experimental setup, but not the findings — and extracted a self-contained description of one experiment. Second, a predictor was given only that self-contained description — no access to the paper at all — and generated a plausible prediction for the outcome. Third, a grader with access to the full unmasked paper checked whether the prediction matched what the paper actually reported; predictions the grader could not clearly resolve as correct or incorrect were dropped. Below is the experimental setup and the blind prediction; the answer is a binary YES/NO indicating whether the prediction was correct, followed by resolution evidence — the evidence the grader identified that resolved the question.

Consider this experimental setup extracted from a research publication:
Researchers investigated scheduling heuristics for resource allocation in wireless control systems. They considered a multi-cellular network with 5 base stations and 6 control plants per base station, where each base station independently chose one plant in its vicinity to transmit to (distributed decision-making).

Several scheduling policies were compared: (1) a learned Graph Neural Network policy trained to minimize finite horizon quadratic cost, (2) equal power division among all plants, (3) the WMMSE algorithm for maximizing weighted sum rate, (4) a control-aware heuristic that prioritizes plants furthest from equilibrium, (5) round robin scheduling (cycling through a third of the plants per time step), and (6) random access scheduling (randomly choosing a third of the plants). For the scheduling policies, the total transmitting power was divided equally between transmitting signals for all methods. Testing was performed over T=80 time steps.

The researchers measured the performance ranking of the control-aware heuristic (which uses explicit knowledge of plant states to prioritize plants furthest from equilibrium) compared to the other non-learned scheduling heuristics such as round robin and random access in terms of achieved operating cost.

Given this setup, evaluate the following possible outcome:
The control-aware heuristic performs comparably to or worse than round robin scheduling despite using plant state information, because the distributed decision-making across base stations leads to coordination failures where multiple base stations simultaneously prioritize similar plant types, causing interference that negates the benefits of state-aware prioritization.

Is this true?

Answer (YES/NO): NO